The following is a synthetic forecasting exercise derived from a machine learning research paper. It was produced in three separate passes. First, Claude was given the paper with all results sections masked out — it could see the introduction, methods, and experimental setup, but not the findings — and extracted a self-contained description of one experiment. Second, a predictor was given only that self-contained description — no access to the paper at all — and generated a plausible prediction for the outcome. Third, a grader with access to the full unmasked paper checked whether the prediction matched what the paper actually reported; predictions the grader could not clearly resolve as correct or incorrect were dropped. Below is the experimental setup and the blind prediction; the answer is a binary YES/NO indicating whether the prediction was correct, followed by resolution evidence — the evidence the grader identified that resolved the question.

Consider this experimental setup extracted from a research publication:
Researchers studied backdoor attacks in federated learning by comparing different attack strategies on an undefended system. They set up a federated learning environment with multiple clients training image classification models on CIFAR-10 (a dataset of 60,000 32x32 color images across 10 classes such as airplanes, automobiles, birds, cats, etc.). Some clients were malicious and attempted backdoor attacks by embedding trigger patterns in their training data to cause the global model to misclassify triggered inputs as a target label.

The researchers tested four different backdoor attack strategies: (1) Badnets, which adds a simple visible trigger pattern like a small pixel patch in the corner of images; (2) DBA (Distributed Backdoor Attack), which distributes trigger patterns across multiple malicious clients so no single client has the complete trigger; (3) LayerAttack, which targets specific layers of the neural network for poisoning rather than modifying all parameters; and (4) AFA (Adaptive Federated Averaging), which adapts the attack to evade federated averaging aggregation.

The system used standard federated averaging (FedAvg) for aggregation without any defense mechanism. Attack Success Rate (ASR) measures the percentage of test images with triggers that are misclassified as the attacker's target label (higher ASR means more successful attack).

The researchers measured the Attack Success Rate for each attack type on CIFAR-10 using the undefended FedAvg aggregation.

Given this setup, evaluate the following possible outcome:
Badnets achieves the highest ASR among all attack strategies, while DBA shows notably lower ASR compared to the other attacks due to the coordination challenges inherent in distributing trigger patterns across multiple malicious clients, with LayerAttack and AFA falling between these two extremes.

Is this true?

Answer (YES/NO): NO